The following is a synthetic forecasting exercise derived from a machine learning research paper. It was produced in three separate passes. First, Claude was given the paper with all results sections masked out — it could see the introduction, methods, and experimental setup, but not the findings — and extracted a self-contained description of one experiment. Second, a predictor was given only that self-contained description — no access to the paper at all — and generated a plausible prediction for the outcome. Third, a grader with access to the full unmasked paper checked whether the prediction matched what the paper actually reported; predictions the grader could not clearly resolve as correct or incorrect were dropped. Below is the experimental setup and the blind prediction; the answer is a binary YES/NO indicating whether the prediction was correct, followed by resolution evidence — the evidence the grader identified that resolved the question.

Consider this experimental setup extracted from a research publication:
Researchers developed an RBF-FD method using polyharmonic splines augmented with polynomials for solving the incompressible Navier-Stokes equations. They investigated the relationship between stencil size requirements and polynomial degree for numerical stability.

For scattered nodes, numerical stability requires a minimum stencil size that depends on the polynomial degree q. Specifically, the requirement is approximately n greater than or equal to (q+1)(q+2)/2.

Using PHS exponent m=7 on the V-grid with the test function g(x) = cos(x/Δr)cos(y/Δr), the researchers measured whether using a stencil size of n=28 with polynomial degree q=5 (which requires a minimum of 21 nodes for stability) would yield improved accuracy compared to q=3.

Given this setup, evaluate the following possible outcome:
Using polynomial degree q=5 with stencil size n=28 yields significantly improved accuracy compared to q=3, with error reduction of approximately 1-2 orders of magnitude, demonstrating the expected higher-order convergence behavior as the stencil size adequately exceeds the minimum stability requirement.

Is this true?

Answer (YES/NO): NO